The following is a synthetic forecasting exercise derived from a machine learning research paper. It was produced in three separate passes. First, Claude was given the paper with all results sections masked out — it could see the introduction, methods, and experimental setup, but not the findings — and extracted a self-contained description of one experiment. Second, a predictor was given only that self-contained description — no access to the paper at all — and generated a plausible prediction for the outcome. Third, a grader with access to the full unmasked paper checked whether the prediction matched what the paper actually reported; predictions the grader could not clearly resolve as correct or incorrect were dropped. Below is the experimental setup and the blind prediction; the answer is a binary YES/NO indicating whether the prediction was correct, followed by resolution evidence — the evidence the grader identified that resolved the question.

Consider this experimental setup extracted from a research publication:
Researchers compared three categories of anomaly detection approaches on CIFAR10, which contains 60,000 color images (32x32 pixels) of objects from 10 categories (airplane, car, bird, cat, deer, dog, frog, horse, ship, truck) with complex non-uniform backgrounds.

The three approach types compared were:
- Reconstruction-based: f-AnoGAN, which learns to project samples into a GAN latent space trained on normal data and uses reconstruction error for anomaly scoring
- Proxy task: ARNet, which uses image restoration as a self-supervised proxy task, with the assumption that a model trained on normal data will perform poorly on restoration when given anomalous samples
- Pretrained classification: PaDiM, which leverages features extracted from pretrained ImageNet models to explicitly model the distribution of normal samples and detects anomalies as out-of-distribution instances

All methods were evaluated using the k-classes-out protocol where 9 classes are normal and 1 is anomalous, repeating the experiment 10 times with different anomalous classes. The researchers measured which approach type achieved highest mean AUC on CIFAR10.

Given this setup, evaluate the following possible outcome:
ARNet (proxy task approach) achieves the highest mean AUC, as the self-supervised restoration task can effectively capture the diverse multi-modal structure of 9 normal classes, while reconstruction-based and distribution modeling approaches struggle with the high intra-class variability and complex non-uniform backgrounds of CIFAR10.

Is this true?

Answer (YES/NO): YES